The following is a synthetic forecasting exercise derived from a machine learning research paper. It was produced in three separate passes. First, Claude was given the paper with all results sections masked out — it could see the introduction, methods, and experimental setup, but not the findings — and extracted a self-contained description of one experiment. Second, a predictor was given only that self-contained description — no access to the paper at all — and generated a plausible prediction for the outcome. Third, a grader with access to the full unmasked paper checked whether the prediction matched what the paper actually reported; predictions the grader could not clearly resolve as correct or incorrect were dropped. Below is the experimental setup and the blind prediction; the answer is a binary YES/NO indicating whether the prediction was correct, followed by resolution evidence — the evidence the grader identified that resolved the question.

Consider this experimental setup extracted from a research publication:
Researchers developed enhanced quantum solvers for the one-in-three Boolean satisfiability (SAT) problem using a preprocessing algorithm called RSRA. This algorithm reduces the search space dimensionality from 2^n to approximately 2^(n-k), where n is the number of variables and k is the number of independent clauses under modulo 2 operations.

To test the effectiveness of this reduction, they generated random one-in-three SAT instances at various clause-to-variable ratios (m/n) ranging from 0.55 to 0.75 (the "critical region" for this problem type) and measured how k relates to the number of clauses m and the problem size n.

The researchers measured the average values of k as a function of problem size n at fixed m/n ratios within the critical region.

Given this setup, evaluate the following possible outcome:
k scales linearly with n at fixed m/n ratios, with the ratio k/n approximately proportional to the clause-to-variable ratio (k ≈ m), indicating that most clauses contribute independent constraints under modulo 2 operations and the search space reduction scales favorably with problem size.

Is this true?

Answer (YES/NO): YES